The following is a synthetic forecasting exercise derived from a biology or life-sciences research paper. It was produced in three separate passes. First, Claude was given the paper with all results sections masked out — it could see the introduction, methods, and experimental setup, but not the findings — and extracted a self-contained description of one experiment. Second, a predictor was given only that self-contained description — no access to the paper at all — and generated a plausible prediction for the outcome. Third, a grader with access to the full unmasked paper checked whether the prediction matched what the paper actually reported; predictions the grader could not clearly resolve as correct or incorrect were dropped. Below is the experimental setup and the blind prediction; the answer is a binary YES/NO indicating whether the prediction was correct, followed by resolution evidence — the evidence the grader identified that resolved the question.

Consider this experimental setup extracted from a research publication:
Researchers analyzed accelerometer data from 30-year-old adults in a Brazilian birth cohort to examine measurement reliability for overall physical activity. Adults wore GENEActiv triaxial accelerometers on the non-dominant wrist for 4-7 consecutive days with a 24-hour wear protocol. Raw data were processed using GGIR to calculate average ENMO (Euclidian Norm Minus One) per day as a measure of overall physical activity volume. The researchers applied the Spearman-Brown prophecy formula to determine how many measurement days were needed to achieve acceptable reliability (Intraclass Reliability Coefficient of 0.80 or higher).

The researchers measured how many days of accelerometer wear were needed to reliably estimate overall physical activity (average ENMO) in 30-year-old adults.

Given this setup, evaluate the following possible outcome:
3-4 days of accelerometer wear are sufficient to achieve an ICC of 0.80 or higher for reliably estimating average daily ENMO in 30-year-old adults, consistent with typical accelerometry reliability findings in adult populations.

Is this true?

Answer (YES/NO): NO